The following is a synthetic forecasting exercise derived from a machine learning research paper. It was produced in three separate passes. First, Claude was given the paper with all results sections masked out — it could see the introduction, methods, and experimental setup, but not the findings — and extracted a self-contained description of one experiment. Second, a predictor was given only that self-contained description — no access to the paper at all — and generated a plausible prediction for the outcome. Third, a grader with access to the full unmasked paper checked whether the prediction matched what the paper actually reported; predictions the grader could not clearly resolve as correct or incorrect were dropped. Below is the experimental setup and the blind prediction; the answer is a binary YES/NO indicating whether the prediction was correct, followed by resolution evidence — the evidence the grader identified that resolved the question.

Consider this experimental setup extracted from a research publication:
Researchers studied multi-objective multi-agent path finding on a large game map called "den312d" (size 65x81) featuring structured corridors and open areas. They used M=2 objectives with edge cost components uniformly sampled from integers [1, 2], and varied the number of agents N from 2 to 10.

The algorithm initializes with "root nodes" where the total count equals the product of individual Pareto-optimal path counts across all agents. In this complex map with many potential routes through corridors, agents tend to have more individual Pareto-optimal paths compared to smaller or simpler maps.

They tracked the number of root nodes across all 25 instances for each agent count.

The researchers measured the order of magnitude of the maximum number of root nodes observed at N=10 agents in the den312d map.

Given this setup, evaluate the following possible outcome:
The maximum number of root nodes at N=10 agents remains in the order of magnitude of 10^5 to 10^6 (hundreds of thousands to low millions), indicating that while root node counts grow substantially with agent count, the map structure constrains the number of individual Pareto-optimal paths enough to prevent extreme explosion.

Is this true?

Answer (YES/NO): NO